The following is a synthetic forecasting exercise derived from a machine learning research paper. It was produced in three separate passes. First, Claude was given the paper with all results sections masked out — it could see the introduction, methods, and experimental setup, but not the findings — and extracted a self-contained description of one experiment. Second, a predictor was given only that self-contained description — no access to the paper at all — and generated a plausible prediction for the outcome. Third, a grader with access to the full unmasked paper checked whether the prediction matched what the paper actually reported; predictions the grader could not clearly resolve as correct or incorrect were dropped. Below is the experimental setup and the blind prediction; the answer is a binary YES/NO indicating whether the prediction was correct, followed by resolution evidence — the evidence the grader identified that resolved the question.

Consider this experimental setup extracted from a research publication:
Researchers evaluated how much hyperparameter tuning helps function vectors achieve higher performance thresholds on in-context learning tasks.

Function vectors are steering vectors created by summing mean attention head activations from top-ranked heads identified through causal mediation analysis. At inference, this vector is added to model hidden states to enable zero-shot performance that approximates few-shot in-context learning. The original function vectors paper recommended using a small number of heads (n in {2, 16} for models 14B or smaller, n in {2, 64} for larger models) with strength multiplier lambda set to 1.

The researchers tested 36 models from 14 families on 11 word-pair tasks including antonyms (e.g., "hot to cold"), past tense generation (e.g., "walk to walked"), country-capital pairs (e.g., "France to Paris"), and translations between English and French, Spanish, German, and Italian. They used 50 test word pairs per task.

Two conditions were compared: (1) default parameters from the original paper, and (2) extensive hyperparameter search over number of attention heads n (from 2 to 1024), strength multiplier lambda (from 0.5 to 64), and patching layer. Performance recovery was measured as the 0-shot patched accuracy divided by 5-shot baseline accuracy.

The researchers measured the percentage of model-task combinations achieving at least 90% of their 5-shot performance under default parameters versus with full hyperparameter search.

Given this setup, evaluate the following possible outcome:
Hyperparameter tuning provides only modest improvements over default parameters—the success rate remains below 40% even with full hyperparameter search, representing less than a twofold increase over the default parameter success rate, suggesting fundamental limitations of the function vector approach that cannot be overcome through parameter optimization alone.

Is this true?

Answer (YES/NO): NO